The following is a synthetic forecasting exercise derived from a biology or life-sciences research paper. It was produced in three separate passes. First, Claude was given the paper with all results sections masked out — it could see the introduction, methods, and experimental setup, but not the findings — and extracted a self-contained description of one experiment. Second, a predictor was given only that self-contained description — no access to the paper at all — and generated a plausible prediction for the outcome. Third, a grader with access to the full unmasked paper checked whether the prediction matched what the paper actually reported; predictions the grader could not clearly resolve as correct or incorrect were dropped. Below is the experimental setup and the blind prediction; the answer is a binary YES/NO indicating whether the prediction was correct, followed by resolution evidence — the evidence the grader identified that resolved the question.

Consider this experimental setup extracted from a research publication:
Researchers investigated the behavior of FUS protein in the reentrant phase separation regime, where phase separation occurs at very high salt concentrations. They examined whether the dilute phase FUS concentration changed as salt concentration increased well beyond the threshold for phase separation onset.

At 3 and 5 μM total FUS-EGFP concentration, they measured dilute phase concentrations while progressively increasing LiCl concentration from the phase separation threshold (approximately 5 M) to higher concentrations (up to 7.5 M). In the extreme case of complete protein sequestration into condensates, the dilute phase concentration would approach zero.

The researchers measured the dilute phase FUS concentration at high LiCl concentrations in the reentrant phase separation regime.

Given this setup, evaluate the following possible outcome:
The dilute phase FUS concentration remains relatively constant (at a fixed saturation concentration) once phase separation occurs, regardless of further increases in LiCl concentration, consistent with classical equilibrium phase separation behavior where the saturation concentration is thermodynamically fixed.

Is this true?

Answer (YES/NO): NO